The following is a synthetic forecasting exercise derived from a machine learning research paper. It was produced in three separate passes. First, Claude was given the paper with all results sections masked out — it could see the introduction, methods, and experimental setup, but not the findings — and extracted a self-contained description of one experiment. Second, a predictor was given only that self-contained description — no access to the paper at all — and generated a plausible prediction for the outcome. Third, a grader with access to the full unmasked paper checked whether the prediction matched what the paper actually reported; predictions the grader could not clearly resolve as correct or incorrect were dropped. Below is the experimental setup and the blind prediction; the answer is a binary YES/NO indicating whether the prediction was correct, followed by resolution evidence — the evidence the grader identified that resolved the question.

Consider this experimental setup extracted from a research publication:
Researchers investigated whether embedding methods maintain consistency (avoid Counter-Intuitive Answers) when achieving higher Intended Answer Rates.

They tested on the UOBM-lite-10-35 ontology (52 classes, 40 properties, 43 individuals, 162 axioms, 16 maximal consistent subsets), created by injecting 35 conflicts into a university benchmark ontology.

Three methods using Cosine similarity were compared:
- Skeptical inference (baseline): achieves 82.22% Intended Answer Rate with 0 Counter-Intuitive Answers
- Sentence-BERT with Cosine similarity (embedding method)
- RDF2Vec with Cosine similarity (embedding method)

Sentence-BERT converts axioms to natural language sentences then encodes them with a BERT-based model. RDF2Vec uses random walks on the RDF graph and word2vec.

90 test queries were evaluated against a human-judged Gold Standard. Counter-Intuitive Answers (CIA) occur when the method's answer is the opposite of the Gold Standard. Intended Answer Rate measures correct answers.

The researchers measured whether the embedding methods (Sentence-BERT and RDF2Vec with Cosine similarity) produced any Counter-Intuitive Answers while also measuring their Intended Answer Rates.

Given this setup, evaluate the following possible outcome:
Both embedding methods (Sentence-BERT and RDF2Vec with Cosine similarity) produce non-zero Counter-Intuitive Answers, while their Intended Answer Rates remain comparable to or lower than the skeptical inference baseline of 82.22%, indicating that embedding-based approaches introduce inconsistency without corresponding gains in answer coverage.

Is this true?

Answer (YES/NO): NO